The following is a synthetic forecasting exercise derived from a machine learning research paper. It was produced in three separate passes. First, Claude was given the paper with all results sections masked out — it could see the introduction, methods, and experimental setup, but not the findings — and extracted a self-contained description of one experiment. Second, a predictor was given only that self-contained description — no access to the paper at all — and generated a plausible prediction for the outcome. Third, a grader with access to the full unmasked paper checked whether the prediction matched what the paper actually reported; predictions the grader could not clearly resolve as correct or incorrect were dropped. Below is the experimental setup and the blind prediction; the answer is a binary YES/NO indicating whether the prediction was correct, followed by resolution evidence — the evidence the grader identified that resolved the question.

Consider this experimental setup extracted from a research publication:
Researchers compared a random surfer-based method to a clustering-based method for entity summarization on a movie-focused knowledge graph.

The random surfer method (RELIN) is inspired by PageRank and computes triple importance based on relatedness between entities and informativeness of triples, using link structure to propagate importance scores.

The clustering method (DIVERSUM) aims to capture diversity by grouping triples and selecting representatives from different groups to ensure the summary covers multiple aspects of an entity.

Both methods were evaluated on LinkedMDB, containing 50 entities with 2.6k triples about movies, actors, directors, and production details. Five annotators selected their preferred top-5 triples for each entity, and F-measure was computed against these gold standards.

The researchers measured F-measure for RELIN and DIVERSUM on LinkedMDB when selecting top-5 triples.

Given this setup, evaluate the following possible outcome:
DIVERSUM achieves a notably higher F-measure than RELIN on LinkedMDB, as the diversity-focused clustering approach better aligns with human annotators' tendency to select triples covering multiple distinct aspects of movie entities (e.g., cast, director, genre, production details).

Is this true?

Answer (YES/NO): NO